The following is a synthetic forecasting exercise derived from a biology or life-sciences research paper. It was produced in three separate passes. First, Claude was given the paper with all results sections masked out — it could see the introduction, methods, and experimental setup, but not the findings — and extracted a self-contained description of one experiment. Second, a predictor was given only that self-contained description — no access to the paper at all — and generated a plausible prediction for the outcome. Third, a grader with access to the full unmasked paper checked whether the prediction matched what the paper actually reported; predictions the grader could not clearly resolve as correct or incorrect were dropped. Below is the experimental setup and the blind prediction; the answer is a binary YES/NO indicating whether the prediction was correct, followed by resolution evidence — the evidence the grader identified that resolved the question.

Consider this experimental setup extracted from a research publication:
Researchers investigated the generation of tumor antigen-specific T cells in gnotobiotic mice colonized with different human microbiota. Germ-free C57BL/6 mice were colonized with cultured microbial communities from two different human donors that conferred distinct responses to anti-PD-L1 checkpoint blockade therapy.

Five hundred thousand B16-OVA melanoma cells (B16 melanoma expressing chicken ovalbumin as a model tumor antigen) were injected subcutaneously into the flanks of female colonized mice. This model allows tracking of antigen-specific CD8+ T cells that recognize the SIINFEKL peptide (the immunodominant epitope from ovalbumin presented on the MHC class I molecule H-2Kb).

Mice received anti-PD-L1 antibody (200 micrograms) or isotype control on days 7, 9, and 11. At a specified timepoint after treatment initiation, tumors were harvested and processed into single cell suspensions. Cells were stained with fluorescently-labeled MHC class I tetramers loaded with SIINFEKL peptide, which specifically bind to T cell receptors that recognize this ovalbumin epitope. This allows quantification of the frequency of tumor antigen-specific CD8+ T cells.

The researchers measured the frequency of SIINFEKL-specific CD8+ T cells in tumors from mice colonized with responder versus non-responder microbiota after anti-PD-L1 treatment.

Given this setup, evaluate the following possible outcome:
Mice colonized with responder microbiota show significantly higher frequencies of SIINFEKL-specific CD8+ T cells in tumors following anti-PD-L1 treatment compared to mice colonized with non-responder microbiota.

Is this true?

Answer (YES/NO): NO